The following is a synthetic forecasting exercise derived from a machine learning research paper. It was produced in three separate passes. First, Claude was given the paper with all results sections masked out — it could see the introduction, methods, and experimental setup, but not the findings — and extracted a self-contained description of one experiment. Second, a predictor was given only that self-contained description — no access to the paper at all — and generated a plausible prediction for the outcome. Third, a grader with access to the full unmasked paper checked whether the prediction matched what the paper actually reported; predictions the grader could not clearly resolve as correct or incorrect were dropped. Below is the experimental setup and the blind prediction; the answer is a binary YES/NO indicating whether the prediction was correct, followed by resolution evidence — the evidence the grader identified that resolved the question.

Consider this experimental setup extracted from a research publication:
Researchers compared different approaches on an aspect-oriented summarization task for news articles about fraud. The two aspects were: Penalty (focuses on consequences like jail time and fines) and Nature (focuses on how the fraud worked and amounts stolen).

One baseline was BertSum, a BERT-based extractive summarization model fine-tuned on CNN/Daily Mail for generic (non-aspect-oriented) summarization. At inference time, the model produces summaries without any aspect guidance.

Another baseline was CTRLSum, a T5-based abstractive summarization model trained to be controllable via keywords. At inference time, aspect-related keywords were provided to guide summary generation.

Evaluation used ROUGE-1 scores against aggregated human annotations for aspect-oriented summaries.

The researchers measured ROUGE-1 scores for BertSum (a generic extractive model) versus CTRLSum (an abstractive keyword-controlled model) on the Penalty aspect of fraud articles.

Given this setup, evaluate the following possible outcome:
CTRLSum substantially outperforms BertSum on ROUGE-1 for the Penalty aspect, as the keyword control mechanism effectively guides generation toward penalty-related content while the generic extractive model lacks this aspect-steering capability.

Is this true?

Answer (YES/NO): NO